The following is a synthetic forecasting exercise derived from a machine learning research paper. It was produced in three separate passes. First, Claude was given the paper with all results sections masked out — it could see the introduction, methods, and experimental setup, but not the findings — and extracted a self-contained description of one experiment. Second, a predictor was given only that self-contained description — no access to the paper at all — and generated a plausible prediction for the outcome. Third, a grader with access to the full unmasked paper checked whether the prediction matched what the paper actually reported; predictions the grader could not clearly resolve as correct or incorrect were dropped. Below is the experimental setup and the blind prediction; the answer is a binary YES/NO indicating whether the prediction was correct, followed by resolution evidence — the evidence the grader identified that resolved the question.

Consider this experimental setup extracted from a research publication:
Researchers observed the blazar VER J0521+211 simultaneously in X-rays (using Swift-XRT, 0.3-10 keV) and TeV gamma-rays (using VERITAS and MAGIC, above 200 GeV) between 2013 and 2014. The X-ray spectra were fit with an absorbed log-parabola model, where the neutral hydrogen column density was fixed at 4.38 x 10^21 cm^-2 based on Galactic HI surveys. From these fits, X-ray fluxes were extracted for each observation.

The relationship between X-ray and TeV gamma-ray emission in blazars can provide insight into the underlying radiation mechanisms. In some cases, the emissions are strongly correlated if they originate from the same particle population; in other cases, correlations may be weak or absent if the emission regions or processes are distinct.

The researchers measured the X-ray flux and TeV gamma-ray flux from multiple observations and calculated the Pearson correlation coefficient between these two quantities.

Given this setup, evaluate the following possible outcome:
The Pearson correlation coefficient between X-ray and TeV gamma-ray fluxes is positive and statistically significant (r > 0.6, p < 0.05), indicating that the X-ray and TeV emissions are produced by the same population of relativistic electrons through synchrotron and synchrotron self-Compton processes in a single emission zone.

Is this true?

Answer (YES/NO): YES